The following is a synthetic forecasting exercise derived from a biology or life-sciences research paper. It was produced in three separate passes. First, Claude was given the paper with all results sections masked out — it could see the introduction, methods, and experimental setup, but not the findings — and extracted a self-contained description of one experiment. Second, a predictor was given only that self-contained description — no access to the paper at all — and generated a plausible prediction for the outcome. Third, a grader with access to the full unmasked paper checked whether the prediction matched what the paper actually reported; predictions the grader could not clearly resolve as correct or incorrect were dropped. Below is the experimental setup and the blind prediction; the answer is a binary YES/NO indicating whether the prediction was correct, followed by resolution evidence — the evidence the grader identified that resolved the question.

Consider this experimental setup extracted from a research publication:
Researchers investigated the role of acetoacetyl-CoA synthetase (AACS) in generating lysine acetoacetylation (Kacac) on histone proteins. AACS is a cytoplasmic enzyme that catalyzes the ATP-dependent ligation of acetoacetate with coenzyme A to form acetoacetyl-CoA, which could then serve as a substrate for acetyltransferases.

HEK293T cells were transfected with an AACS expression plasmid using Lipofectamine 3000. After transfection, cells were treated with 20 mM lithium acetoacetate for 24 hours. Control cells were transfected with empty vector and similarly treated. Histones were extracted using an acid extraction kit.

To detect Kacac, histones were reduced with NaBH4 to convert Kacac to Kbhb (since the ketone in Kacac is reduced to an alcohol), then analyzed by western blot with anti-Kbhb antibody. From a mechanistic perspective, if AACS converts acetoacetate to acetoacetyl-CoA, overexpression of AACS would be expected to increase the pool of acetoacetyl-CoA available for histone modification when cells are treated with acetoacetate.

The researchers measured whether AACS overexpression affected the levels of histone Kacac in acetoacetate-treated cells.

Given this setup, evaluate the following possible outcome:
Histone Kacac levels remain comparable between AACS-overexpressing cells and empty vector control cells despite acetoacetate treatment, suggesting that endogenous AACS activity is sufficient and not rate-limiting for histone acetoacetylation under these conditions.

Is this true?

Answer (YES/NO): NO